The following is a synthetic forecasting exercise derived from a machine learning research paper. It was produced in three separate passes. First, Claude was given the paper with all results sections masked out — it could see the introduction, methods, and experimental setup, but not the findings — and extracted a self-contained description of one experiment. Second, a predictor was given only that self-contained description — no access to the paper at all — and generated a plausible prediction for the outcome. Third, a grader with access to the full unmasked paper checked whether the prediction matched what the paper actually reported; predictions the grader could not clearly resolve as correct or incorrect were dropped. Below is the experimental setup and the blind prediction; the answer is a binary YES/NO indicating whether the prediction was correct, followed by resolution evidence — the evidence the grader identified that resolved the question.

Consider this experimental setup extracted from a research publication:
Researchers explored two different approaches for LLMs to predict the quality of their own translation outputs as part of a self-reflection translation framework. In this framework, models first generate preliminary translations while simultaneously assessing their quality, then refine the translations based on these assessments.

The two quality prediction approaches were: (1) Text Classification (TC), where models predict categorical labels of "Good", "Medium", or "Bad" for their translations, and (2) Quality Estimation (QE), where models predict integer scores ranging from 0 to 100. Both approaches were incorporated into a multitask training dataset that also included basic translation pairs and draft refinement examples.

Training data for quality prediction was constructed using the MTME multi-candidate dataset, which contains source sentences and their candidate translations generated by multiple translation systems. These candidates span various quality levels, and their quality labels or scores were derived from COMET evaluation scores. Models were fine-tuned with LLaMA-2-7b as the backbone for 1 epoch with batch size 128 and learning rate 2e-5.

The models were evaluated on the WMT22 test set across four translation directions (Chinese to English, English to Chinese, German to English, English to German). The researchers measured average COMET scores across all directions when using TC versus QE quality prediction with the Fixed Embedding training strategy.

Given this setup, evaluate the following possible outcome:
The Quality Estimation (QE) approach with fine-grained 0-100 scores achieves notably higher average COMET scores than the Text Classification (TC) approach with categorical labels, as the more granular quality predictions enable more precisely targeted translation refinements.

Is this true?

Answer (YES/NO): NO